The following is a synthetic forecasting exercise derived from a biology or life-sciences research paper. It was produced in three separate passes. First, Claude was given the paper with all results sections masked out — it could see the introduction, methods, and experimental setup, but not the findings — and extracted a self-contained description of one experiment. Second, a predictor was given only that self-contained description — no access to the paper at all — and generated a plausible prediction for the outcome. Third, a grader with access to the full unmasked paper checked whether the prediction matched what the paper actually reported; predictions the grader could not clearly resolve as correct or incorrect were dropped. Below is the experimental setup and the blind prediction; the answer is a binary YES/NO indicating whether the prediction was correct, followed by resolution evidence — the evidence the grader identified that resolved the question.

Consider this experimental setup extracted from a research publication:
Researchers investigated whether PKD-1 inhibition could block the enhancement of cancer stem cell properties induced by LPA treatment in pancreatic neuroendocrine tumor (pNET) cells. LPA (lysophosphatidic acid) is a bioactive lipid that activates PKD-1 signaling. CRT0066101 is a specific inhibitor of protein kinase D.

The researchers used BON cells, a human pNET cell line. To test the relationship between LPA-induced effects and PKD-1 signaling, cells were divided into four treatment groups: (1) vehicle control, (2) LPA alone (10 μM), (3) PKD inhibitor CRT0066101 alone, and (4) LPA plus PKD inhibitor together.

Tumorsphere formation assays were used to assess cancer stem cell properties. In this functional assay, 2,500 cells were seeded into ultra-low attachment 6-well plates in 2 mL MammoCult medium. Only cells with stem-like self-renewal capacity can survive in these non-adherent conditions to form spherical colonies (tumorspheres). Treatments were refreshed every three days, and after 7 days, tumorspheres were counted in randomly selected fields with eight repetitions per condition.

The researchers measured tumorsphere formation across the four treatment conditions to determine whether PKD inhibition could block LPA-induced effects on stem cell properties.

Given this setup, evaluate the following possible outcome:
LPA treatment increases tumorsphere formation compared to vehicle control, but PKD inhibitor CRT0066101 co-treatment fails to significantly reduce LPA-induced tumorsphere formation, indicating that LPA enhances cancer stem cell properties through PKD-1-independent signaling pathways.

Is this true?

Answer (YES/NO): NO